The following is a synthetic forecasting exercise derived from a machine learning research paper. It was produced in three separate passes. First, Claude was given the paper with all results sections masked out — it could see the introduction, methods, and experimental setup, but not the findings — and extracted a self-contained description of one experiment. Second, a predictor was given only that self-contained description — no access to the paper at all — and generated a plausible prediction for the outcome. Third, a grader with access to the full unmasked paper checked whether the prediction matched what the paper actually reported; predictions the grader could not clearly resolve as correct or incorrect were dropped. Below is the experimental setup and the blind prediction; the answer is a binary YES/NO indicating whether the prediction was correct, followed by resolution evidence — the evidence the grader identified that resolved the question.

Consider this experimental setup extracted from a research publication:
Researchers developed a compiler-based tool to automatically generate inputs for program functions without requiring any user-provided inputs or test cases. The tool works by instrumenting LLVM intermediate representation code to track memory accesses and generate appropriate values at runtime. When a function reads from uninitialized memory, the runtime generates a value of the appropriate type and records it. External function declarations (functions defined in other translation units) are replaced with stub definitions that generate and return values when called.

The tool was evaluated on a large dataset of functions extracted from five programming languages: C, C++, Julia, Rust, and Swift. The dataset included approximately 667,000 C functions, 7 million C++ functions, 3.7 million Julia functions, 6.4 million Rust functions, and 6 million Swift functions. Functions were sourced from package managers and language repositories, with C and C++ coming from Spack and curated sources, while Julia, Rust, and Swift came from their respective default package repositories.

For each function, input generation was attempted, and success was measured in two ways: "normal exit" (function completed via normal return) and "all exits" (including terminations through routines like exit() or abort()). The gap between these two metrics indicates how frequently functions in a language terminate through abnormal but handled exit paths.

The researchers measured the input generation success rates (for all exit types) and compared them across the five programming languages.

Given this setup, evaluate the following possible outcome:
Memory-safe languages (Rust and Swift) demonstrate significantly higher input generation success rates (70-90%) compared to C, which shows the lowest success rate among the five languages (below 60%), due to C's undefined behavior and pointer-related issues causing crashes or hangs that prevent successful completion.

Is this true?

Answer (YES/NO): NO